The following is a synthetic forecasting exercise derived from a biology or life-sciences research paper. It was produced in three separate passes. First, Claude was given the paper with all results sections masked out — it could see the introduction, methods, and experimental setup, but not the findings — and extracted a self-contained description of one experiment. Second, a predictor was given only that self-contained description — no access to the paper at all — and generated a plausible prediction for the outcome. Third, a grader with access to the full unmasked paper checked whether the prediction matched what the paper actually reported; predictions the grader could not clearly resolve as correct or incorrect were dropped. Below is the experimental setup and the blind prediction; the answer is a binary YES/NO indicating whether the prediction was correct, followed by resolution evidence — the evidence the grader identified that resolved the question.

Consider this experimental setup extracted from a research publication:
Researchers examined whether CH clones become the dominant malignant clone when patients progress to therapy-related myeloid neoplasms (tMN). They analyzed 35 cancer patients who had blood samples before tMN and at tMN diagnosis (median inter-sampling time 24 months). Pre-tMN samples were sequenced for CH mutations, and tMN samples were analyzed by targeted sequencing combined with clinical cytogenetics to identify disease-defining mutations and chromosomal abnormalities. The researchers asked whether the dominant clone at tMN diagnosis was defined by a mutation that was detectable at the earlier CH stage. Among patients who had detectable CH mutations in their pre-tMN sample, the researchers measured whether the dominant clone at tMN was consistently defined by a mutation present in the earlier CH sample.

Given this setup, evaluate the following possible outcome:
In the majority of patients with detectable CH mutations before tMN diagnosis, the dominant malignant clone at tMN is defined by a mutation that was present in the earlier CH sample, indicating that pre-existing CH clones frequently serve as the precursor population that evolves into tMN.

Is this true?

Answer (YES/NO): YES